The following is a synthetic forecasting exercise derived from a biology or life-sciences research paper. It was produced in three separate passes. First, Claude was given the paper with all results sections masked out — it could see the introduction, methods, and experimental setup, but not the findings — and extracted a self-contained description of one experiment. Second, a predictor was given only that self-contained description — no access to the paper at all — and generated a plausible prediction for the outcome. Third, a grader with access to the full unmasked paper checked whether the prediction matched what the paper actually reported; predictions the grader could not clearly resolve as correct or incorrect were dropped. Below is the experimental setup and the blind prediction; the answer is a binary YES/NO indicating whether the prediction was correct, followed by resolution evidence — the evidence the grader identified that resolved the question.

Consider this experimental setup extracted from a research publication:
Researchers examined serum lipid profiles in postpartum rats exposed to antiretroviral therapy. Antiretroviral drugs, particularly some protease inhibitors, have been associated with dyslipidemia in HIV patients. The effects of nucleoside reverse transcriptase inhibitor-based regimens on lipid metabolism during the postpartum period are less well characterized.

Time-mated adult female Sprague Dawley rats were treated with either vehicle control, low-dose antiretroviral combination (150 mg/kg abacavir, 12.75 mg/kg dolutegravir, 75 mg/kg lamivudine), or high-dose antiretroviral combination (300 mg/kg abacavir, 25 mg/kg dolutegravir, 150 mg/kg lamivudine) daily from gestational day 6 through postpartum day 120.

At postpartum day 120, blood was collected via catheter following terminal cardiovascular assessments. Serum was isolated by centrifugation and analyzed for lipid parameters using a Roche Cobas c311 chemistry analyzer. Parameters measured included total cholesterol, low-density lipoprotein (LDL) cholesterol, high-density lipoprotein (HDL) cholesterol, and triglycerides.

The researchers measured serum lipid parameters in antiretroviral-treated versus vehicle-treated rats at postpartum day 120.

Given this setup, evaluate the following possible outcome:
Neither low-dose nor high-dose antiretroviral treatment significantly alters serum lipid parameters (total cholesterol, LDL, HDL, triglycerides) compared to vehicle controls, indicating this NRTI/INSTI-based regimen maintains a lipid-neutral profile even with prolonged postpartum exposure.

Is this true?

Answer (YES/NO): NO